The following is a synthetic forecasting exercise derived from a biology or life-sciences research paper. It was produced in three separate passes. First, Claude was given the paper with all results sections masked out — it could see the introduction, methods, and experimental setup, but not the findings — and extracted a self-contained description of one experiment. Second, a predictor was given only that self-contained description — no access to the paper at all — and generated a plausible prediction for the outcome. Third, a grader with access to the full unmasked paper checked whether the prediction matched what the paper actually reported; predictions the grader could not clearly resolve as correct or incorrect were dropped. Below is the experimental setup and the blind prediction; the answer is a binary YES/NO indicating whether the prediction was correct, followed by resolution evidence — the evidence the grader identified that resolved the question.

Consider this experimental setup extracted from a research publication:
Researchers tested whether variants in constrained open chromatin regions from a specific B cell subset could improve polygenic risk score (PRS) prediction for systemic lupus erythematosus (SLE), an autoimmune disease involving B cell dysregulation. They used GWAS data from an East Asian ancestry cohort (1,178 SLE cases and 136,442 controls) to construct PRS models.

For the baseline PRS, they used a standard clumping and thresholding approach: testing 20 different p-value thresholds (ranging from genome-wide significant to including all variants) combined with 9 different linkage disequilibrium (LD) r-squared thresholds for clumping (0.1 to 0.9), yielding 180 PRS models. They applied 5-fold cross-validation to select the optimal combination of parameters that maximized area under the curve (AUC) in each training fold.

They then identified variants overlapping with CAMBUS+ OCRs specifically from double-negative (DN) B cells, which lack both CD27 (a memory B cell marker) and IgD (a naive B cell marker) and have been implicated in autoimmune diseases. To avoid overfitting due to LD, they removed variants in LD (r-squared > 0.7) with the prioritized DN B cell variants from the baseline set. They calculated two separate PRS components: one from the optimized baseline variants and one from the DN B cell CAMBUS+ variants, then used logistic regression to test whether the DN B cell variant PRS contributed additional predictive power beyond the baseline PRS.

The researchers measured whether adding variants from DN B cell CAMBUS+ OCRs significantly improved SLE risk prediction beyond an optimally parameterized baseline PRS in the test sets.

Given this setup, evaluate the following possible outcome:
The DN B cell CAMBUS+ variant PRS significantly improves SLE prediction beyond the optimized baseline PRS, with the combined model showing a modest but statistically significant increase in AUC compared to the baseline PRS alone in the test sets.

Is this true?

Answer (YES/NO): NO